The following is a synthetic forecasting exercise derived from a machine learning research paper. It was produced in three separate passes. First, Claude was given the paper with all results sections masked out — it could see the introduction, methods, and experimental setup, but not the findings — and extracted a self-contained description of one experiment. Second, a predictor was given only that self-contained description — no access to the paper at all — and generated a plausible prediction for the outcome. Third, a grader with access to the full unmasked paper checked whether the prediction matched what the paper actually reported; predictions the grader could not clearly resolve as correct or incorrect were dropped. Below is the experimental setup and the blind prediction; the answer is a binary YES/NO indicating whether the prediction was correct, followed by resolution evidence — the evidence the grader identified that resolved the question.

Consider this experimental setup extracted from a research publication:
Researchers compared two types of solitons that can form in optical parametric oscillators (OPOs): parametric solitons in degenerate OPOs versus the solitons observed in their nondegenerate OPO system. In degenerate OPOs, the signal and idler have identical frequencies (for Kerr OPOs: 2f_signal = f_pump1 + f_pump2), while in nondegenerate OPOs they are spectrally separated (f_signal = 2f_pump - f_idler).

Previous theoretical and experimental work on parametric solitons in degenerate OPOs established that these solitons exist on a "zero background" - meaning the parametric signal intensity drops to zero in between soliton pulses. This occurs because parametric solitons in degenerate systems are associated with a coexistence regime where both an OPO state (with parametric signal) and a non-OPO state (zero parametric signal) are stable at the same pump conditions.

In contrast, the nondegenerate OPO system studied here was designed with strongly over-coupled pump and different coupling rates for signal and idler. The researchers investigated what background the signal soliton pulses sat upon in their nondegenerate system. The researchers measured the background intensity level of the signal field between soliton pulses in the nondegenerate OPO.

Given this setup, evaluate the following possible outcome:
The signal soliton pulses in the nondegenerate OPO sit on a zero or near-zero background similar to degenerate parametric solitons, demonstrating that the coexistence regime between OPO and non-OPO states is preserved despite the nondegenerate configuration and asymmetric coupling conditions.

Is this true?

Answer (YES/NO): NO